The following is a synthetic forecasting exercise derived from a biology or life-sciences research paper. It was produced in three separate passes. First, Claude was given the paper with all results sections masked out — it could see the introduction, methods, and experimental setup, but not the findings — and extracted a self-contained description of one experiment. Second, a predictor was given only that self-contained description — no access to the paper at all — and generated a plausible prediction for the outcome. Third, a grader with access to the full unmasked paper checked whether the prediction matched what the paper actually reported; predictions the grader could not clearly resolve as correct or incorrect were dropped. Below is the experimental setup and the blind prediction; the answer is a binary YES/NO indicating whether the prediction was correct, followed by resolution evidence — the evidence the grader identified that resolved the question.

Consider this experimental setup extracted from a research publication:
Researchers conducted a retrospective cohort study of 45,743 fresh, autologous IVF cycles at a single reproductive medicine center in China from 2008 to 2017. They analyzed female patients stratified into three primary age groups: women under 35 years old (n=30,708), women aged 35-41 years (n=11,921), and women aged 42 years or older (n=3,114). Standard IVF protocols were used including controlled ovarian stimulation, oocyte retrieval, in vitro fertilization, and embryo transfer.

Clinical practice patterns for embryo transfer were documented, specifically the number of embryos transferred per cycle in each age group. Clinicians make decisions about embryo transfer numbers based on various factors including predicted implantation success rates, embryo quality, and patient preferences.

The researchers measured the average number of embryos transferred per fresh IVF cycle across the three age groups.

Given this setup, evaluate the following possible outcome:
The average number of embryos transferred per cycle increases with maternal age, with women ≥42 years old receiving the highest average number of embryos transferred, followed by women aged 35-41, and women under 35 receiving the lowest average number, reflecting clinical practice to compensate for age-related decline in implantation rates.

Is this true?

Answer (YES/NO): NO